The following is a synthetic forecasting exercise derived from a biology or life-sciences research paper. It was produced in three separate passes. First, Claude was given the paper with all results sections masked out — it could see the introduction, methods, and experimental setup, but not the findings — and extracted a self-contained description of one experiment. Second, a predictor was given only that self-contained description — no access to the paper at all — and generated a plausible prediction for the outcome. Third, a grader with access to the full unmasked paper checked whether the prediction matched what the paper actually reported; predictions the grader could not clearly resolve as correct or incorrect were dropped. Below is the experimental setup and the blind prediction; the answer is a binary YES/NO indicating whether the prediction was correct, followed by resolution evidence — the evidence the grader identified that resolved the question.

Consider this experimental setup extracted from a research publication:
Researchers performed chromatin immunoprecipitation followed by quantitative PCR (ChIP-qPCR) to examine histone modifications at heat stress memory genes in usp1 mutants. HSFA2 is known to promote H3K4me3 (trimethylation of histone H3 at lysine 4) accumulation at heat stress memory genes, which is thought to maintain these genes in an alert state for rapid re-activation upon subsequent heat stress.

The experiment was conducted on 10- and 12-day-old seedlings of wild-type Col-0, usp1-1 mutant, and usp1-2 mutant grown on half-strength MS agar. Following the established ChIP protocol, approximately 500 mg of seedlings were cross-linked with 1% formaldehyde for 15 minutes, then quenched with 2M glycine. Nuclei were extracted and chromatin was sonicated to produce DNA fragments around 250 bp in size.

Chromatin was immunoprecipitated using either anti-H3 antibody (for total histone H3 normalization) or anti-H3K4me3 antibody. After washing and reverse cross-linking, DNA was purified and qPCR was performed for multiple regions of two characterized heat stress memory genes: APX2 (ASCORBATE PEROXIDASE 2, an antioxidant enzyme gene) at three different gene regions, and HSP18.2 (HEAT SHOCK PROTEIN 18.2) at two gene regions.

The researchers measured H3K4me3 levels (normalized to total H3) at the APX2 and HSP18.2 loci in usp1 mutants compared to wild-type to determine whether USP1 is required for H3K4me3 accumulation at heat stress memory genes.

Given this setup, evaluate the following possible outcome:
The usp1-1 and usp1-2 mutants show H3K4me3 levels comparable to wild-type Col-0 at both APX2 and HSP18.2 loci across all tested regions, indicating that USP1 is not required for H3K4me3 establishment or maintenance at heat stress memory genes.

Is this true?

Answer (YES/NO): NO